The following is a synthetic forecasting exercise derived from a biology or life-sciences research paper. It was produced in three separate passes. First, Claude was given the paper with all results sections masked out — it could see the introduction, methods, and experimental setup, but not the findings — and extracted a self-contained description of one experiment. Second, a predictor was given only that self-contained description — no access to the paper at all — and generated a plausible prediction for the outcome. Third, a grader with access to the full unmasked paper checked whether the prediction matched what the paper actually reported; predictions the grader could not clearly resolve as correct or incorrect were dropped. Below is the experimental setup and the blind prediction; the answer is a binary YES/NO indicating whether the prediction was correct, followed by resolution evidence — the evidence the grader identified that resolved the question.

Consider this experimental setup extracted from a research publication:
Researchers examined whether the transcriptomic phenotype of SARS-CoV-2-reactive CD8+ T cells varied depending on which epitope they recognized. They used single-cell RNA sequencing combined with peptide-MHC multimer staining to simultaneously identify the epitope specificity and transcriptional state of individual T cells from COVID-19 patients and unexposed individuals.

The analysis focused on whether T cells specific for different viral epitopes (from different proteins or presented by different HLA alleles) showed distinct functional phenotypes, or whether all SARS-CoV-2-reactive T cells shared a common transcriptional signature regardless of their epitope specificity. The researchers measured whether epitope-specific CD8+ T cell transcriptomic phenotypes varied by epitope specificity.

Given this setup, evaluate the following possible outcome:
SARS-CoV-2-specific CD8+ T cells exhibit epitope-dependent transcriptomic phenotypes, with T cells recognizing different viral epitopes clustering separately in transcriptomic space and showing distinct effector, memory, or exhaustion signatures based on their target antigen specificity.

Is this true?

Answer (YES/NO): YES